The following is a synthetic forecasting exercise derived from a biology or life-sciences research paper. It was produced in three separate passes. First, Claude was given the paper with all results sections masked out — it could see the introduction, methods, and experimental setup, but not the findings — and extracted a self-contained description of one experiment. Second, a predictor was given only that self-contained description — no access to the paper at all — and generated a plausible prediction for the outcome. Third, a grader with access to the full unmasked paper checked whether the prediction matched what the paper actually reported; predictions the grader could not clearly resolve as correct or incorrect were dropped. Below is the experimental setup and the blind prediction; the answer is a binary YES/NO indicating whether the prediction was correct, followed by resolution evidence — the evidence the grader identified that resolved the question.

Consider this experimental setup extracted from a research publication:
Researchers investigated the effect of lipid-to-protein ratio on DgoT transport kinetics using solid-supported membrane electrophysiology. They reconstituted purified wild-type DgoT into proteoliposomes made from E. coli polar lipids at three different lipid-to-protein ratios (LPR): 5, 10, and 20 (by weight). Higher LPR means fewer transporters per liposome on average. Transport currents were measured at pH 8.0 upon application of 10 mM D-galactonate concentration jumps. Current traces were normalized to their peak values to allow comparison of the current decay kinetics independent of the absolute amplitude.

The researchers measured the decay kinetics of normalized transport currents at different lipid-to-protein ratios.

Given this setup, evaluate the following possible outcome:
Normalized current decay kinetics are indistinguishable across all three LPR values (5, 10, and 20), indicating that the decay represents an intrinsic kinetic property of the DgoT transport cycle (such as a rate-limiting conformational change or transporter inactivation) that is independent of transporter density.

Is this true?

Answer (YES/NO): NO